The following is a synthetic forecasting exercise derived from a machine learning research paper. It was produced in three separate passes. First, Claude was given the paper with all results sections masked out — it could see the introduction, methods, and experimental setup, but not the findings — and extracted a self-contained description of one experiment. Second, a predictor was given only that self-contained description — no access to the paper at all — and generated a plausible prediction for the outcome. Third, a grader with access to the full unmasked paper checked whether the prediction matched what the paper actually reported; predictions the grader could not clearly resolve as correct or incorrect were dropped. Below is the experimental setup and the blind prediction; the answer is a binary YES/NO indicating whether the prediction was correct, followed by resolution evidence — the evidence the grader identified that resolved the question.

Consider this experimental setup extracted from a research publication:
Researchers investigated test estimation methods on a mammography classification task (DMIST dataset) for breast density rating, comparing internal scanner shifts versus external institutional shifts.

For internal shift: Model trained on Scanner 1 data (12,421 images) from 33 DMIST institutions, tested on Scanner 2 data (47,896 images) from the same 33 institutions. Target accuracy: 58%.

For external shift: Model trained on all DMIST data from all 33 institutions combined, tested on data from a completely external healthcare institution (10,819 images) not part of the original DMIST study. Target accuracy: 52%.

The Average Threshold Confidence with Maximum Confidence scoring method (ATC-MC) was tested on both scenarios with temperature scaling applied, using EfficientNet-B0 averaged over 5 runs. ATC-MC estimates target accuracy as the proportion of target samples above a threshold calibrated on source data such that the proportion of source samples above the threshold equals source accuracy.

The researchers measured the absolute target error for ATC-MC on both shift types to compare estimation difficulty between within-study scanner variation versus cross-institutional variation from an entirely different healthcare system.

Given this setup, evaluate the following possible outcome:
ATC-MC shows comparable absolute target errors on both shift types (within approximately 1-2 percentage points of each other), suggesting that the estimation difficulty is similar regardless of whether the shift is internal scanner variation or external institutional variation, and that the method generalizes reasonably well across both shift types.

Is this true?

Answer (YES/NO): NO